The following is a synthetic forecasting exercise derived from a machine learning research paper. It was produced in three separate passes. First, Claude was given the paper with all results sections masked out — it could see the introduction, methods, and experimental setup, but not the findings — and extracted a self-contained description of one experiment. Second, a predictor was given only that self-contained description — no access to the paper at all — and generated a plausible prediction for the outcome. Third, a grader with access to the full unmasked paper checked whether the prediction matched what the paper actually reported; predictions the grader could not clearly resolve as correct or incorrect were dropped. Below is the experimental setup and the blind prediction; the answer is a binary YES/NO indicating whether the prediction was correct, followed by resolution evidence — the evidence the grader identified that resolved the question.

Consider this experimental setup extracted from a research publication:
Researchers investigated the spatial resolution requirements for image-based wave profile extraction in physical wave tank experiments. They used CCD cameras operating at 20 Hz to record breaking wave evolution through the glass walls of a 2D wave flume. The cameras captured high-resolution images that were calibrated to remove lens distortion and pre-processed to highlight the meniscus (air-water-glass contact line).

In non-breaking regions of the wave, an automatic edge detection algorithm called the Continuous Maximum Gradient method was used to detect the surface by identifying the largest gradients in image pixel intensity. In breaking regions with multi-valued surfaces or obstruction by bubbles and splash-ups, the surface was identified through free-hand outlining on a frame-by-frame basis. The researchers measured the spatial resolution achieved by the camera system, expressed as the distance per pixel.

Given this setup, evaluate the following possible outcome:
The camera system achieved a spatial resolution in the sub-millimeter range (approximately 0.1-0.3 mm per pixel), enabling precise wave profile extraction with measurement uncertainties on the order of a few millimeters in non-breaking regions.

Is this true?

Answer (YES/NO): NO